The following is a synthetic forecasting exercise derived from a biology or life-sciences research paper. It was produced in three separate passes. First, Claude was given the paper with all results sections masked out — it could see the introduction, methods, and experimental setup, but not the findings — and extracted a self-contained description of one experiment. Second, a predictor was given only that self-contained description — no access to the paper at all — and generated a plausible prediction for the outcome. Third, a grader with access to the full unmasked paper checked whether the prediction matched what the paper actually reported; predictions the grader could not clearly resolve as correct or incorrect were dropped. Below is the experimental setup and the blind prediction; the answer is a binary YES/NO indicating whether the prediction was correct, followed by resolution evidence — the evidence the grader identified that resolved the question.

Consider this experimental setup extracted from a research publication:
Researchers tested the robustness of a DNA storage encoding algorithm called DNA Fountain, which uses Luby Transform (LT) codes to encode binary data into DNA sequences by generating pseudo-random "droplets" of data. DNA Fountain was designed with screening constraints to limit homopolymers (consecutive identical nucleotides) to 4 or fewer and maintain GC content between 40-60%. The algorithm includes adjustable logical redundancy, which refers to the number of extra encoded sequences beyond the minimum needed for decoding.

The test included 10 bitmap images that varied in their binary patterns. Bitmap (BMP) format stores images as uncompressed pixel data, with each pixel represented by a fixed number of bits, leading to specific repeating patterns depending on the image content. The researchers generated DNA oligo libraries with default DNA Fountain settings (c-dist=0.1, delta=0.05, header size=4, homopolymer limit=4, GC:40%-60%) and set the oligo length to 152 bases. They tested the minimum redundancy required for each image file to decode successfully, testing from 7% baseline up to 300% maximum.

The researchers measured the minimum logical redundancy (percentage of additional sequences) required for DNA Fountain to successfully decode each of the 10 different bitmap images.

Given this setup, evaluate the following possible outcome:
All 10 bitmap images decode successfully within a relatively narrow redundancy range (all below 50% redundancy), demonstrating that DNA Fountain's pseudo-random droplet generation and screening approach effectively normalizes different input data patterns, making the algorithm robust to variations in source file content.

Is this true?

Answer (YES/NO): NO